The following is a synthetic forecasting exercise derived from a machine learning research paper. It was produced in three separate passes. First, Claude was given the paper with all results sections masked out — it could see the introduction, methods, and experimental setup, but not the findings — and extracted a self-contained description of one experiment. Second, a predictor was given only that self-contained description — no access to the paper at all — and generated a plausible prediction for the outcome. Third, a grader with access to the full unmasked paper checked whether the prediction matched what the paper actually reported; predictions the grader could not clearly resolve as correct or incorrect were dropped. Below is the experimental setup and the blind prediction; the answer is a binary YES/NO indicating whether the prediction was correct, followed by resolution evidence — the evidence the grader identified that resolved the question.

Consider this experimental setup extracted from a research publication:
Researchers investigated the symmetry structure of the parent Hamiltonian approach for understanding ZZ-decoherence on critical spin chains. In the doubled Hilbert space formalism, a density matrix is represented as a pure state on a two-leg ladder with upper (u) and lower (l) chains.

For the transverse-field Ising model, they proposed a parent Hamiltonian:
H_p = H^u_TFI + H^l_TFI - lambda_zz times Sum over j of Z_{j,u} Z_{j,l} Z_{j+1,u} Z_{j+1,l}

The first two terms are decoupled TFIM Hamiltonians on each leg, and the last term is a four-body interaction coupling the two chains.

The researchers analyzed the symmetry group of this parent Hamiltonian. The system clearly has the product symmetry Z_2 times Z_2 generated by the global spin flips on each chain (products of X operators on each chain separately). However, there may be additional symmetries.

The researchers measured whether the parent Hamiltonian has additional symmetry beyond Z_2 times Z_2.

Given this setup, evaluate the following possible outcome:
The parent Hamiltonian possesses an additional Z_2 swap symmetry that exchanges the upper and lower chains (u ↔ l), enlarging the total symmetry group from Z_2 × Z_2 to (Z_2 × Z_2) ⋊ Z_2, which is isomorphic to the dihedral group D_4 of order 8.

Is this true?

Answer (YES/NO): YES